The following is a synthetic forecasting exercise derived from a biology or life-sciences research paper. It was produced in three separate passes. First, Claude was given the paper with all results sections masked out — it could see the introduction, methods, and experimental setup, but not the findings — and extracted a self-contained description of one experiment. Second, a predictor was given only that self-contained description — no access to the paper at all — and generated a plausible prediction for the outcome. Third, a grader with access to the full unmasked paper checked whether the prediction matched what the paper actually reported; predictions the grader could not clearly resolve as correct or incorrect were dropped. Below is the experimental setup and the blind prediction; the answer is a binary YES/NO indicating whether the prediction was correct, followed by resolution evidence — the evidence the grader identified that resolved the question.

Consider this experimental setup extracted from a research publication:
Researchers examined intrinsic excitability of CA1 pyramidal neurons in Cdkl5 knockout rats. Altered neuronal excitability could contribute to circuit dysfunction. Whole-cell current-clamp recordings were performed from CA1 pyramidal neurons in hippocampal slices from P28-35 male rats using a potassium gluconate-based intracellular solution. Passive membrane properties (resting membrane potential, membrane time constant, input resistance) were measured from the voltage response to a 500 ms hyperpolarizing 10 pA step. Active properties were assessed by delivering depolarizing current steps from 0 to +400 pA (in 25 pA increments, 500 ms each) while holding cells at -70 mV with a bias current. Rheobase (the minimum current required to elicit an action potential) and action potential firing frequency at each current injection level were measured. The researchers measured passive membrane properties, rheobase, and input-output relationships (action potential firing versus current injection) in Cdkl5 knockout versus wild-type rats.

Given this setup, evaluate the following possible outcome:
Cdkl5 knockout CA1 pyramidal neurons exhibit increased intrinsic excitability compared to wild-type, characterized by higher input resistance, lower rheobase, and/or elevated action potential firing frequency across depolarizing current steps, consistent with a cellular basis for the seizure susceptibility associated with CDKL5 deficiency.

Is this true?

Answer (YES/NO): NO